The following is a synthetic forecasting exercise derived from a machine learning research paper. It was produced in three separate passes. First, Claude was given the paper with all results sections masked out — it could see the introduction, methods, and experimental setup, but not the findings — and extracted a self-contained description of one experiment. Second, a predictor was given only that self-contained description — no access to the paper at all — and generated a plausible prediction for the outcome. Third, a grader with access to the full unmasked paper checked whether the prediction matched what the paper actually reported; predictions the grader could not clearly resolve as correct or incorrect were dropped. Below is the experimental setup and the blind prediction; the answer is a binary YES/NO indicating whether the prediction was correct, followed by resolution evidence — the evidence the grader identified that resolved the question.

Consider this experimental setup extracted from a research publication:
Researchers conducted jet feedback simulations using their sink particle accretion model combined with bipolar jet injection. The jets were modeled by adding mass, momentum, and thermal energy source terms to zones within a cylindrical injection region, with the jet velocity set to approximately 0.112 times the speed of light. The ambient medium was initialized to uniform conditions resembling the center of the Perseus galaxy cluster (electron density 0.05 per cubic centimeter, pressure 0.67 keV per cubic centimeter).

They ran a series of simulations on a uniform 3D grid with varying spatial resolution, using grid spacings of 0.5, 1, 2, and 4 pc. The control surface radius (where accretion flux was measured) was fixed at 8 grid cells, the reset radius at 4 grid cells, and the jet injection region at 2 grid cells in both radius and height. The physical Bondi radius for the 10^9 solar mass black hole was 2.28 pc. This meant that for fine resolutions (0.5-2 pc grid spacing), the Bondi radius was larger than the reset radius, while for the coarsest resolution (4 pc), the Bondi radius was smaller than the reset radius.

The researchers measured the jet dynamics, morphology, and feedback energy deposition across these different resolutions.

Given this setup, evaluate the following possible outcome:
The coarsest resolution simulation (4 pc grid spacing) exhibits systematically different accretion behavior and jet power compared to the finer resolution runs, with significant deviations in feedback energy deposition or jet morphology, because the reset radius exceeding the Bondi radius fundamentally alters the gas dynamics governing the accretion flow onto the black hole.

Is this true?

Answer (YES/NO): NO